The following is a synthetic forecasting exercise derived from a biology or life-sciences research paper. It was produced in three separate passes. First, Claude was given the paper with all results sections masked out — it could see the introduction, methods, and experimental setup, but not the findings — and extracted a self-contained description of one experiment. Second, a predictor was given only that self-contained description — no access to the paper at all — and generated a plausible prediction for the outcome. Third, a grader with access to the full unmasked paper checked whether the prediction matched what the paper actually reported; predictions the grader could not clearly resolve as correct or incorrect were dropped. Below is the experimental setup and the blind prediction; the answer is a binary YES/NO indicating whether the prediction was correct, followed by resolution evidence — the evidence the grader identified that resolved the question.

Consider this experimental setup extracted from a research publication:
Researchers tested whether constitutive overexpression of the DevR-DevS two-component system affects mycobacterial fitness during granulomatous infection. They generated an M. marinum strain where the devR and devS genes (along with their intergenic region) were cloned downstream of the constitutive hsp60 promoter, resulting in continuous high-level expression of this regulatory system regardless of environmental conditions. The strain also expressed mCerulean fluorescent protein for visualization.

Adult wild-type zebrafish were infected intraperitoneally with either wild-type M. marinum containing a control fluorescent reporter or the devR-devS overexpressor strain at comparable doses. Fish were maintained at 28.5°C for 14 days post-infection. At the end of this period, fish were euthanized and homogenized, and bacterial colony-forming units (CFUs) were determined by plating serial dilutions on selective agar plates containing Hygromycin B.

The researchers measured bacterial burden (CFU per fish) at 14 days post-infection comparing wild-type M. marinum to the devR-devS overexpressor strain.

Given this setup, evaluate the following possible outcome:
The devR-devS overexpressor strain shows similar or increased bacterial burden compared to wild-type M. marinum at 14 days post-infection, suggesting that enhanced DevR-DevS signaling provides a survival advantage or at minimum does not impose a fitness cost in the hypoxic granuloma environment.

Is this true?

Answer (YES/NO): YES